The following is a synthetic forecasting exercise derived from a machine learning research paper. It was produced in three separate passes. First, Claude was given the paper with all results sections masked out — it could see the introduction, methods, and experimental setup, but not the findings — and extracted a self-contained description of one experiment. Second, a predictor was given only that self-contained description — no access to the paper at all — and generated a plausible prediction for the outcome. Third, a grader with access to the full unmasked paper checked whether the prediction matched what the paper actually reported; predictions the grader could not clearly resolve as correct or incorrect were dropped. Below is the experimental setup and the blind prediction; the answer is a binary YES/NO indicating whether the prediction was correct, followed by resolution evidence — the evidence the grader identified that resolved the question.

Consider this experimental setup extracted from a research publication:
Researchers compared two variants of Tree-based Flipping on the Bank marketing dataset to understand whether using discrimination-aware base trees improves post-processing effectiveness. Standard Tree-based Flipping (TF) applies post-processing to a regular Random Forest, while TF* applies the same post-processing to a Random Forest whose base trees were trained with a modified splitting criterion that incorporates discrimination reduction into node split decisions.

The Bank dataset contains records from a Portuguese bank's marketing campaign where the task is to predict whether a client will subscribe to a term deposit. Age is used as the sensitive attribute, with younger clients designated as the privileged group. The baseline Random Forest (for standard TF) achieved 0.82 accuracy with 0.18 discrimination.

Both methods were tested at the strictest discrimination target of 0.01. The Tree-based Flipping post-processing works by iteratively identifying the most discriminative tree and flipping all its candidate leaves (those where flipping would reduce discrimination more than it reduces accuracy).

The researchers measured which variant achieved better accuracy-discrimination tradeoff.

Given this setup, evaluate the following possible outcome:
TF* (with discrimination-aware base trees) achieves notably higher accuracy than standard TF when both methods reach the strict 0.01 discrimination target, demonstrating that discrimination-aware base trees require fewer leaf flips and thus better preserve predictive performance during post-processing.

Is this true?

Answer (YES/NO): NO